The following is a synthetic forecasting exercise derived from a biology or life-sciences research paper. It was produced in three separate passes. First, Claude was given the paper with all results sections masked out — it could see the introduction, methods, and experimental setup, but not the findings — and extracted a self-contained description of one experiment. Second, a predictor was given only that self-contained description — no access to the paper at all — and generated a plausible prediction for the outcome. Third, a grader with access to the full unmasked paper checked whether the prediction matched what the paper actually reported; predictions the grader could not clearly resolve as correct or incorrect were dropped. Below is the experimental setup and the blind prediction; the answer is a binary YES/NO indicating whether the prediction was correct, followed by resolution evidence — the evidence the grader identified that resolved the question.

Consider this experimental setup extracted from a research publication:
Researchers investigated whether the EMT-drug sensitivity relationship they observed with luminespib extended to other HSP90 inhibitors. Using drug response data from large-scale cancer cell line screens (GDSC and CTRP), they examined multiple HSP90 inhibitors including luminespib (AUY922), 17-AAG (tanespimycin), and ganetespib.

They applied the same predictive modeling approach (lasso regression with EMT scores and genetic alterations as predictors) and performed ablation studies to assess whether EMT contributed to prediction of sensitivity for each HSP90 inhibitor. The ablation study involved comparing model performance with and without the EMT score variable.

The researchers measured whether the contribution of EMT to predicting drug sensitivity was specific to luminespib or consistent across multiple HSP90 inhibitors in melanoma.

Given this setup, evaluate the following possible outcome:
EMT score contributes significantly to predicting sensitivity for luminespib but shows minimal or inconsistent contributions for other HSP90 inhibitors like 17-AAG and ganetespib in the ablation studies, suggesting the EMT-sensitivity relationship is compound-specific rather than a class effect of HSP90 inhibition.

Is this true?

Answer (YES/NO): NO